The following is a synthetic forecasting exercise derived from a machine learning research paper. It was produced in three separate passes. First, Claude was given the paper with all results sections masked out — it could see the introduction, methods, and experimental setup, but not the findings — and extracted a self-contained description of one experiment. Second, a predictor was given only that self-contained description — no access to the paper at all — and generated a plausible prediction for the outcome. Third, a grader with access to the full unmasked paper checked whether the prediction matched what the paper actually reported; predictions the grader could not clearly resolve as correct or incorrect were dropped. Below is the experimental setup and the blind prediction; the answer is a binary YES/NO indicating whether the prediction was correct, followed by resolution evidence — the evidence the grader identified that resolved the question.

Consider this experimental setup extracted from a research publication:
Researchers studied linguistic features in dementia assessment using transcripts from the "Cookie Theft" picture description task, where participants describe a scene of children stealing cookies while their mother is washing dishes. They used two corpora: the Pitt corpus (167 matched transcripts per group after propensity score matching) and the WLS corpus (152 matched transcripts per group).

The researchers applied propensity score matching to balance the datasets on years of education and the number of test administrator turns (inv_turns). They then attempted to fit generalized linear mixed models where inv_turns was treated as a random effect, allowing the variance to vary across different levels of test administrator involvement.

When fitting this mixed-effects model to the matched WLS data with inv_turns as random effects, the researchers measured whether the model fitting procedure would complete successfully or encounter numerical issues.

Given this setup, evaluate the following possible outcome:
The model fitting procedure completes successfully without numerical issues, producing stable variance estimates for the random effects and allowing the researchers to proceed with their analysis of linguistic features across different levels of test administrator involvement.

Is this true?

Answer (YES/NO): NO